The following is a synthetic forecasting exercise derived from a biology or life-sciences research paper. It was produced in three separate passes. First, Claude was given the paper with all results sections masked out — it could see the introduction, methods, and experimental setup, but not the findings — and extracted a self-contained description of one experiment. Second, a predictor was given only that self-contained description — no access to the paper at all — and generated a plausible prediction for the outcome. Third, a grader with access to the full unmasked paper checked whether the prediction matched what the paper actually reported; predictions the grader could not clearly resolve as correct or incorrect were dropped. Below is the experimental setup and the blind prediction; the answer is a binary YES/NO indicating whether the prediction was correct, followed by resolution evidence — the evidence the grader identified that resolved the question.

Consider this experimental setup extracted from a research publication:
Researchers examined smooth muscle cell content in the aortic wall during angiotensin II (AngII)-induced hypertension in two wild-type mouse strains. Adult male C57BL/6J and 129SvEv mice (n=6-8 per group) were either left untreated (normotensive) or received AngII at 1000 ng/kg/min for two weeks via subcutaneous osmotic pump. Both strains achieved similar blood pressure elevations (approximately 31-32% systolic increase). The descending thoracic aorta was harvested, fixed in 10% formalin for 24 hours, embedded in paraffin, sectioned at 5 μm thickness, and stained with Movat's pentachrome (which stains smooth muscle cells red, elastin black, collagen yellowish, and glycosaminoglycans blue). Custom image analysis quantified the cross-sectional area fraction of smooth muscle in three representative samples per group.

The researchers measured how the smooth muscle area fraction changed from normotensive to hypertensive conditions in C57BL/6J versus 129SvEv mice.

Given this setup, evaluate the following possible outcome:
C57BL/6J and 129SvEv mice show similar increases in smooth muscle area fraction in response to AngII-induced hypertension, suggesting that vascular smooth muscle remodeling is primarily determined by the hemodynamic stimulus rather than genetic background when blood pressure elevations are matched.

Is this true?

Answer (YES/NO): NO